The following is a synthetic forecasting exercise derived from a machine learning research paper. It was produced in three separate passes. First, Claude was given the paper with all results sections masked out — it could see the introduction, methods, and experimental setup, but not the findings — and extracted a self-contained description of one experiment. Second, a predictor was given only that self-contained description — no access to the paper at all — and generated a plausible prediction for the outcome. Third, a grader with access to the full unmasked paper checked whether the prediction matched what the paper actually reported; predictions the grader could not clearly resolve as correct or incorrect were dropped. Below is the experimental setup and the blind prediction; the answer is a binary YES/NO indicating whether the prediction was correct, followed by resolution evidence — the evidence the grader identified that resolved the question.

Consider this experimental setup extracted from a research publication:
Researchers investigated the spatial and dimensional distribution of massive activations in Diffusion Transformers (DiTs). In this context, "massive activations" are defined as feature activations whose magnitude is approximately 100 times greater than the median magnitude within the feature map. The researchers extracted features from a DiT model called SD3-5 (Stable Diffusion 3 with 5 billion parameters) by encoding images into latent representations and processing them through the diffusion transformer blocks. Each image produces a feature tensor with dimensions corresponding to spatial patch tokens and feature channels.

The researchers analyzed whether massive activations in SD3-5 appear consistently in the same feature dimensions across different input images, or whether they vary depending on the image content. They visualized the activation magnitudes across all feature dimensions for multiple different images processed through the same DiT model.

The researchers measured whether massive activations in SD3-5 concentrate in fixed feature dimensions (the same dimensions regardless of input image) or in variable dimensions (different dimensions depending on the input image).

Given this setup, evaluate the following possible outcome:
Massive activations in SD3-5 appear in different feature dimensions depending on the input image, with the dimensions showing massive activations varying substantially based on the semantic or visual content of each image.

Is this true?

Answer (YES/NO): NO